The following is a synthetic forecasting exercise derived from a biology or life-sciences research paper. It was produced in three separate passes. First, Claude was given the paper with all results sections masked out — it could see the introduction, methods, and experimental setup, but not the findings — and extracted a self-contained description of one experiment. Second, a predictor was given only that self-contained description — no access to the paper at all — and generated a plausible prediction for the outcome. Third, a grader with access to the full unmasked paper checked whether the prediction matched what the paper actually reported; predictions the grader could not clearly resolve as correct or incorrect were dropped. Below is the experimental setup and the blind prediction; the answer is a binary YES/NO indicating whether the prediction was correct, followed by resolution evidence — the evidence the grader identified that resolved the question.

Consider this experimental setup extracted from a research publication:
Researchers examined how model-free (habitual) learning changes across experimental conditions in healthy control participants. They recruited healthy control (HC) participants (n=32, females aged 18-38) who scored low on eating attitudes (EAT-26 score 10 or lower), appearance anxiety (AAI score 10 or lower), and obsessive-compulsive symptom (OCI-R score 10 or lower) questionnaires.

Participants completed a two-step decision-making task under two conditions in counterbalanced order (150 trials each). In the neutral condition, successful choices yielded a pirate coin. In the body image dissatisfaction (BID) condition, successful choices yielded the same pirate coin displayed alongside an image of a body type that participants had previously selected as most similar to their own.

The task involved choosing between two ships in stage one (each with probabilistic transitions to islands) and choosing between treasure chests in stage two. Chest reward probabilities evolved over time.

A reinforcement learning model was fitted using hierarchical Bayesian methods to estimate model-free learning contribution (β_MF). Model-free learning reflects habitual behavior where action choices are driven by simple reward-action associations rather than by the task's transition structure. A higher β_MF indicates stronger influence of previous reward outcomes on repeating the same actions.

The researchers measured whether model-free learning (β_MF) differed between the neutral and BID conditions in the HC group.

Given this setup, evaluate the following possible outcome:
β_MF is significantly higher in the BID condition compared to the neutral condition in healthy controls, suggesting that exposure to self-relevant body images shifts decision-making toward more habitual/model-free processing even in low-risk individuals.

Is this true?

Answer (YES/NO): NO